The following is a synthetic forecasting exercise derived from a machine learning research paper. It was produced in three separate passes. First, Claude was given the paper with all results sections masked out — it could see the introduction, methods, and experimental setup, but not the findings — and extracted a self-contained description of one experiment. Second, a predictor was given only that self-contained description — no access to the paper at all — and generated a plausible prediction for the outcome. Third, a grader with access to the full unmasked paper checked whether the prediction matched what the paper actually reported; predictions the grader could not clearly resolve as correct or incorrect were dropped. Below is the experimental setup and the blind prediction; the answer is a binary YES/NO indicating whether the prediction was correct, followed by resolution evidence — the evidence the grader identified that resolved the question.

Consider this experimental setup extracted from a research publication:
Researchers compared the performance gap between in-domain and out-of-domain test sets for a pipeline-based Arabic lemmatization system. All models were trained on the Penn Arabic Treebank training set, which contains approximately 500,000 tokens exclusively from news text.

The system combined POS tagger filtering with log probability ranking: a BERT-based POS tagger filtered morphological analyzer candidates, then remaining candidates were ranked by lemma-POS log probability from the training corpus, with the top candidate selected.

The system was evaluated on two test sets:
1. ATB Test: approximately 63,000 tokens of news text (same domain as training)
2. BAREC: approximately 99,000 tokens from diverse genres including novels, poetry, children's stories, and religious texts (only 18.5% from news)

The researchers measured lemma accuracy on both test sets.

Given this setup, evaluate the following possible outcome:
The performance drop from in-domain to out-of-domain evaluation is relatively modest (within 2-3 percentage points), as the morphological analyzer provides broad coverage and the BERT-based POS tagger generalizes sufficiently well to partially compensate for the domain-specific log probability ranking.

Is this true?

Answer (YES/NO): YES